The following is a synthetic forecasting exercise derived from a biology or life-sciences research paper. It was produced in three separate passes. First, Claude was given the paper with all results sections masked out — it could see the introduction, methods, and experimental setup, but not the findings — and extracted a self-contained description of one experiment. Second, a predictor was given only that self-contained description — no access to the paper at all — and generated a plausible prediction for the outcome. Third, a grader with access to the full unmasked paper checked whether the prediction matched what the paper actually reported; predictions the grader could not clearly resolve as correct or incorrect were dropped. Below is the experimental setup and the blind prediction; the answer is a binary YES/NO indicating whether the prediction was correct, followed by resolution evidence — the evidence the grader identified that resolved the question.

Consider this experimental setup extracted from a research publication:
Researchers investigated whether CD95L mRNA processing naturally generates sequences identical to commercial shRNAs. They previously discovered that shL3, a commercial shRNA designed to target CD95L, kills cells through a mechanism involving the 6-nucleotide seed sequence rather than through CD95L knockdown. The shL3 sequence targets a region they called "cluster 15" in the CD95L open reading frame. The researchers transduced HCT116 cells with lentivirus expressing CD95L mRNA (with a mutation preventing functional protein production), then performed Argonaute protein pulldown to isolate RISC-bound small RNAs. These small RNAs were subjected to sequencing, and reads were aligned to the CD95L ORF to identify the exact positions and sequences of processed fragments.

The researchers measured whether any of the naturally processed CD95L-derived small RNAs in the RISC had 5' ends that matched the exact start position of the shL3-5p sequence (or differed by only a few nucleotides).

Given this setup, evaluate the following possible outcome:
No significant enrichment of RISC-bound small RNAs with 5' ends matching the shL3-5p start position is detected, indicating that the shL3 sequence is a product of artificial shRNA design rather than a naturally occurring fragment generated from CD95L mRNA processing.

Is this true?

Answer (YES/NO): NO